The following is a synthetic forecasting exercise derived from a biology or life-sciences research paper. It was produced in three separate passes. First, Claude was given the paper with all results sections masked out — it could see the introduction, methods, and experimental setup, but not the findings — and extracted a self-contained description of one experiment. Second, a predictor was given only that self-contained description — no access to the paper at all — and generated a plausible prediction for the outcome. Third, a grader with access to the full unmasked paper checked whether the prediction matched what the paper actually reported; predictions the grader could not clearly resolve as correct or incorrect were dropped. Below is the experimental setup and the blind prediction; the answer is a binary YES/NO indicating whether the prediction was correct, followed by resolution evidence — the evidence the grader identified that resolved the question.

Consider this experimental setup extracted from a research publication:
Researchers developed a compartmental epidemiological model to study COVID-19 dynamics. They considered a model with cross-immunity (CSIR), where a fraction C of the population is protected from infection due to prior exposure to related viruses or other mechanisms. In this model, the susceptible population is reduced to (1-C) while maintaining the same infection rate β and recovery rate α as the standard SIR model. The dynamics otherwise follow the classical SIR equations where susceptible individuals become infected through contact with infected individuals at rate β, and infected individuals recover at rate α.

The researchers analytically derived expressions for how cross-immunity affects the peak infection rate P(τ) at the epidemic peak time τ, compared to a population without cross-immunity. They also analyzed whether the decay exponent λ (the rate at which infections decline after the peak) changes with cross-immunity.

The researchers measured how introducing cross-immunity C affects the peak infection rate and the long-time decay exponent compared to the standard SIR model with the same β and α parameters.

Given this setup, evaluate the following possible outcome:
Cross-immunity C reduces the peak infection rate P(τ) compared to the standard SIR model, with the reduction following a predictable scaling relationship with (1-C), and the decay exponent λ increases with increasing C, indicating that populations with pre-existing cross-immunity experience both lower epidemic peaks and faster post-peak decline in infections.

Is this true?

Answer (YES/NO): NO